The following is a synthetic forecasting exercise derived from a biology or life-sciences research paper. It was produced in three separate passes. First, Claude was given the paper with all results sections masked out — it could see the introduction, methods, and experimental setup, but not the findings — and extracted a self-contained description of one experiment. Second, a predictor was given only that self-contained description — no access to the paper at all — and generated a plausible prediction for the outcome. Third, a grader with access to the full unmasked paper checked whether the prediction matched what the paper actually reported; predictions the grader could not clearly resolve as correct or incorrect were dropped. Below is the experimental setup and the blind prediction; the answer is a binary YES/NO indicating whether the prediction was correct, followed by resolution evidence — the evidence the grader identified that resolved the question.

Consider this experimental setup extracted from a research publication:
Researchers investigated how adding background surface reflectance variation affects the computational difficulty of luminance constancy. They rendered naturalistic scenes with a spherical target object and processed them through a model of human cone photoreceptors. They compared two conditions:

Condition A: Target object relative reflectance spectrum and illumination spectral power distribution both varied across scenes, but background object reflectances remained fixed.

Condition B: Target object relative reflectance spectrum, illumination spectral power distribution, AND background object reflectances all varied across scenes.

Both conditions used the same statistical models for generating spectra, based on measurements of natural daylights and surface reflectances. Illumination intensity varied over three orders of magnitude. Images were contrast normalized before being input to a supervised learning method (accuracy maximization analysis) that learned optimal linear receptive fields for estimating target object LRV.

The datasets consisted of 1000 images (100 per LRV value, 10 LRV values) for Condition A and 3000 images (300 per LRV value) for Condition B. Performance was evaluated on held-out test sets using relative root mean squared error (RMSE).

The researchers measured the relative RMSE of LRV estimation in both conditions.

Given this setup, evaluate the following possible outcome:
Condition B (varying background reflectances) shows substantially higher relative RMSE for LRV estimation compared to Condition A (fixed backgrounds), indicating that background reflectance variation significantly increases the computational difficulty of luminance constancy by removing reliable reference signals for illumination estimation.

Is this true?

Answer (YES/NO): YES